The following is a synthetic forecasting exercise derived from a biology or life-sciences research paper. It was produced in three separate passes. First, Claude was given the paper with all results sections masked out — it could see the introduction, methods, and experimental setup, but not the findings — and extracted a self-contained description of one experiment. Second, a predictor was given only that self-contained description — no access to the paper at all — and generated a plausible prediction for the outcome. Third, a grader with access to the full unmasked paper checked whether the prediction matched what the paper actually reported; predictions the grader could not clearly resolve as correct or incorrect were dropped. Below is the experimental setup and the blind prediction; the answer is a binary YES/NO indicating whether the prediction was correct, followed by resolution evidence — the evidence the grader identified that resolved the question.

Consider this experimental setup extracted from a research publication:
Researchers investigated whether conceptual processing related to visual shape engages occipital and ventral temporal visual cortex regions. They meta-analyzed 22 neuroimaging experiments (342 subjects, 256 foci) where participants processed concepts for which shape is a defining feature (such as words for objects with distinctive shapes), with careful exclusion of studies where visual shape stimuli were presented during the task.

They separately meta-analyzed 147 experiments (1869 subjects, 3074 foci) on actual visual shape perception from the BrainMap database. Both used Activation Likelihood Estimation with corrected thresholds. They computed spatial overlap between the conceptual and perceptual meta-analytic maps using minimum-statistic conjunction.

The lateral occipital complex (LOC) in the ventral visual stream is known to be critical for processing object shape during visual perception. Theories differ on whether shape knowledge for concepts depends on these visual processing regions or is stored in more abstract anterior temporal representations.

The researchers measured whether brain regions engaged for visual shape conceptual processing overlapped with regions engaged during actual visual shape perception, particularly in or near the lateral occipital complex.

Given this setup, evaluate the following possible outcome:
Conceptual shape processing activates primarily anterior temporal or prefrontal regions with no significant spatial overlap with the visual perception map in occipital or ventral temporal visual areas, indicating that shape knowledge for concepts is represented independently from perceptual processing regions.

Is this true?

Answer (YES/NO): NO